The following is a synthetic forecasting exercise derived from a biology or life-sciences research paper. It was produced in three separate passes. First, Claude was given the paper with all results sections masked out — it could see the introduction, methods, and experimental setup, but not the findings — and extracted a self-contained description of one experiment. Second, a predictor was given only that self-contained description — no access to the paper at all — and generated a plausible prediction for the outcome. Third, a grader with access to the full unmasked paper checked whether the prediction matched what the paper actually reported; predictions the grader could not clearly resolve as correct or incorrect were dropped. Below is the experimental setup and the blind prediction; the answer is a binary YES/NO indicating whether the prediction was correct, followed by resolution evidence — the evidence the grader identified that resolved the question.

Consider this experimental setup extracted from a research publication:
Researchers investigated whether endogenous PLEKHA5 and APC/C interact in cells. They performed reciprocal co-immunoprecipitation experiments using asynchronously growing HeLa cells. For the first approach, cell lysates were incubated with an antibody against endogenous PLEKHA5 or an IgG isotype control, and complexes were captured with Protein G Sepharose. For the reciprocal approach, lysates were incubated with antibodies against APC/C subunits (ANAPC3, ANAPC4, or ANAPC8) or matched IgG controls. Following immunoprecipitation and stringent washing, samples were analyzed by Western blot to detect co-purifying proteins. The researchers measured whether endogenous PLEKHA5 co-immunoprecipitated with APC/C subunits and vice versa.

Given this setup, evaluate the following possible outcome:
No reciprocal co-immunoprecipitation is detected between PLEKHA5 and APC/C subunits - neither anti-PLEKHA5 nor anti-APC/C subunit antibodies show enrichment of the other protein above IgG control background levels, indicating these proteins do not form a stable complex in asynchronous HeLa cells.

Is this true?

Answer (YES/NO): NO